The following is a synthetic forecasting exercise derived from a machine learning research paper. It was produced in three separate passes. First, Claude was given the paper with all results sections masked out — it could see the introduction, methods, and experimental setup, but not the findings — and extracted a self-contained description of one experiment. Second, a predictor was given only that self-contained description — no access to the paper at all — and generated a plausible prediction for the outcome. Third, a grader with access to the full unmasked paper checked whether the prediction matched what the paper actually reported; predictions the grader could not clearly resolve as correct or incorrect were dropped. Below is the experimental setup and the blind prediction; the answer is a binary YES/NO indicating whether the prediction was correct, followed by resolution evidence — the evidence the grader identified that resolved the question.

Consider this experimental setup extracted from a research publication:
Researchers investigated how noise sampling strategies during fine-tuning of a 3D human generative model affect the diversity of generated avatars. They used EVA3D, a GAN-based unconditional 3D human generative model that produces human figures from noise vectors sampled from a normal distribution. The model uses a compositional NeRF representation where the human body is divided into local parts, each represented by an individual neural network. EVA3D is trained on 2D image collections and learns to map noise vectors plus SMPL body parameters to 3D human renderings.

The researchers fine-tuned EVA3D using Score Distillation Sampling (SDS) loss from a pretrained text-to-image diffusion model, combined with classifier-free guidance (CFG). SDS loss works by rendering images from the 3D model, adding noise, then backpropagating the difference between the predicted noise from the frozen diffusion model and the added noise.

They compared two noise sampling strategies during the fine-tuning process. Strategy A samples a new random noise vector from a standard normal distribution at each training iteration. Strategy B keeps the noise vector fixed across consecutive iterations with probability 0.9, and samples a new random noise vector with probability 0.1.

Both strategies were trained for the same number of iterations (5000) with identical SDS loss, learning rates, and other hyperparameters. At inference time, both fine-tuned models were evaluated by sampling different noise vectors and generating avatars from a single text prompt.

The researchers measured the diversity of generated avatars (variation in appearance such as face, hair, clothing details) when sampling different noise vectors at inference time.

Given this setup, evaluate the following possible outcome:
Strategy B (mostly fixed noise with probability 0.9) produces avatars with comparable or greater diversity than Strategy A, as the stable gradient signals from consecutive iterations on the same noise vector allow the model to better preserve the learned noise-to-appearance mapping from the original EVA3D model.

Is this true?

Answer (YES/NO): YES